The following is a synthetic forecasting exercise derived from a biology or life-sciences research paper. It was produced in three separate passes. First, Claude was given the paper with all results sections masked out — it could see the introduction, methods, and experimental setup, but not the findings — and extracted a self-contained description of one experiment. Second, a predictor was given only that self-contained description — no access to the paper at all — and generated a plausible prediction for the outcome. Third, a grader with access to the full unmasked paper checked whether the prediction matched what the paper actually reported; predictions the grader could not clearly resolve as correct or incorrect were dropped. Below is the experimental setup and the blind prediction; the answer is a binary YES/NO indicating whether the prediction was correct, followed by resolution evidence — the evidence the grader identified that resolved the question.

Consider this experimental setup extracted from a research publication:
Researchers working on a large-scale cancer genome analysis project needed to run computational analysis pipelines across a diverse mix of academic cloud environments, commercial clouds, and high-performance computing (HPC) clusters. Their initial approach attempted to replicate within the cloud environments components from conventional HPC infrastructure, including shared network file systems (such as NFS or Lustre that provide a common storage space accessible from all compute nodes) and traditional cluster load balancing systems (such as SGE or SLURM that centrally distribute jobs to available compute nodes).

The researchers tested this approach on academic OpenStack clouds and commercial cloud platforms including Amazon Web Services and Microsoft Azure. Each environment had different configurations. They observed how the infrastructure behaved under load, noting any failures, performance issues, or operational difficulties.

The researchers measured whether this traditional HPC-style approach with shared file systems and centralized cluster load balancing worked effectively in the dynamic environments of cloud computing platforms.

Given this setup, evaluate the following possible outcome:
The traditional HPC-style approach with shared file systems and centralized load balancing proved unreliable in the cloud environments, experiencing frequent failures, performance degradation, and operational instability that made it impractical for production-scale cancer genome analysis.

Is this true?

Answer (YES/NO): YES